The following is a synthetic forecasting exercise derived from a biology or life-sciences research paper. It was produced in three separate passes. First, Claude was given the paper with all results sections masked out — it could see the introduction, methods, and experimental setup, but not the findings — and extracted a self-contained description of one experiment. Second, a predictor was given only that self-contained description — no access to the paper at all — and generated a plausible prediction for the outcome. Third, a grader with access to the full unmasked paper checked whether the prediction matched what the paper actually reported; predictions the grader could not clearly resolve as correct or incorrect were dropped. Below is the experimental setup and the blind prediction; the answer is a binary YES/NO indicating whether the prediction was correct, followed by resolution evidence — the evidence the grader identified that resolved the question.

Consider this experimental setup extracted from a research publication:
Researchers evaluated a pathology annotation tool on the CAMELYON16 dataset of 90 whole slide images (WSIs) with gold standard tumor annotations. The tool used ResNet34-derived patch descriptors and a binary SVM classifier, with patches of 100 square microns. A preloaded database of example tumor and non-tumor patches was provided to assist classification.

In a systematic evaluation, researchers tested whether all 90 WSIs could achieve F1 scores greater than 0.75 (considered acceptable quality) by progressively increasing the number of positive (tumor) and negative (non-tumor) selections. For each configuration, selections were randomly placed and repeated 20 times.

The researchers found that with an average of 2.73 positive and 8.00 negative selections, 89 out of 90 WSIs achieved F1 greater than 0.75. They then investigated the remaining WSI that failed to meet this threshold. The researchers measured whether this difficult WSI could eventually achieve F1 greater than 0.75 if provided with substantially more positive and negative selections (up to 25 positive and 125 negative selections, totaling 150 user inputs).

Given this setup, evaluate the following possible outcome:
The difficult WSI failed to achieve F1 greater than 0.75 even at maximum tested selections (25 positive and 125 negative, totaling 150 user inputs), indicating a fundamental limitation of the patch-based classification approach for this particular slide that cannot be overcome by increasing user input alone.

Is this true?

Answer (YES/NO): YES